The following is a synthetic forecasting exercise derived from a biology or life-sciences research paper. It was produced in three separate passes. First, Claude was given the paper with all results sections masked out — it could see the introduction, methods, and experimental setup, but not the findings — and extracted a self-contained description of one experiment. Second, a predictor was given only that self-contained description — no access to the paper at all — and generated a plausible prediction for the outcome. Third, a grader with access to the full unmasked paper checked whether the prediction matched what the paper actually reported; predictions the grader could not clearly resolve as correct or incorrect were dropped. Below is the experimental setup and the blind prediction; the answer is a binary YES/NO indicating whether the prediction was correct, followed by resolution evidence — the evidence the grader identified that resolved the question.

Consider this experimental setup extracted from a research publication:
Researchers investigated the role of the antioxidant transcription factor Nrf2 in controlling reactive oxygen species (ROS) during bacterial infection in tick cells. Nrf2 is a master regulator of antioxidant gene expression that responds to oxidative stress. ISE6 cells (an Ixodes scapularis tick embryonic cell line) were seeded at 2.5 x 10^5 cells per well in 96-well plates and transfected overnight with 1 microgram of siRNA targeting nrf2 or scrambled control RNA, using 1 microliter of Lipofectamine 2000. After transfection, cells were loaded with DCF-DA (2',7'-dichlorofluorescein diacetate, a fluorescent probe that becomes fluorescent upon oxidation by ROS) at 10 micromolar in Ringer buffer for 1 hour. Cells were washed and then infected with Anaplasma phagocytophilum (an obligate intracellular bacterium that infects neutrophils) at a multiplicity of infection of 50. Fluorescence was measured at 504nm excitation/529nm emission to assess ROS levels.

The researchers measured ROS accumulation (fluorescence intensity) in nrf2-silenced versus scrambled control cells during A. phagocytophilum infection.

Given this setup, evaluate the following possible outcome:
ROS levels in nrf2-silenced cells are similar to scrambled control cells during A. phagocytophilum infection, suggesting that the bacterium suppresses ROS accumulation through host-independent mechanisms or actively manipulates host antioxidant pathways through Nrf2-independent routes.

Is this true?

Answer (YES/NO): NO